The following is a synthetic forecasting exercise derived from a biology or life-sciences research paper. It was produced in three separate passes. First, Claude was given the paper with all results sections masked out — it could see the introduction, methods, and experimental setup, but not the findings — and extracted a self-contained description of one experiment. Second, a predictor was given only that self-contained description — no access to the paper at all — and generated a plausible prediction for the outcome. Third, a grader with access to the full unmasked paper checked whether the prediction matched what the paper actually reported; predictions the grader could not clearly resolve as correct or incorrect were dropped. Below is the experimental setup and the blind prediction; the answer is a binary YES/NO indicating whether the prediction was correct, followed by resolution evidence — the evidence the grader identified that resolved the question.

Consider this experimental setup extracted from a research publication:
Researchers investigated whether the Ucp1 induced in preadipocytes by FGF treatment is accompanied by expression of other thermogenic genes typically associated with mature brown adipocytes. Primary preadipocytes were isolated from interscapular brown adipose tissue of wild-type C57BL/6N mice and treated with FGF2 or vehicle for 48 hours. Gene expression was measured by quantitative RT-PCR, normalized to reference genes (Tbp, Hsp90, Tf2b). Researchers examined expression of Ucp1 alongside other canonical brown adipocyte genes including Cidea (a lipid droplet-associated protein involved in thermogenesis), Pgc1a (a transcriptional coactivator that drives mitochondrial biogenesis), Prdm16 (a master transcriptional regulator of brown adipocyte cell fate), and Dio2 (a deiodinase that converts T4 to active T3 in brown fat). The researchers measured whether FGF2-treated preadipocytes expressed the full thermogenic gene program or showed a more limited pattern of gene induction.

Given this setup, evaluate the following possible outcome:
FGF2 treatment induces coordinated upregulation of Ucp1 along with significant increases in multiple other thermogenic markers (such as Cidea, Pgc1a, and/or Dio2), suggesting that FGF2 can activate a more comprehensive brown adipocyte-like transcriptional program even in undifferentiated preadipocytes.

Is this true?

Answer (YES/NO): NO